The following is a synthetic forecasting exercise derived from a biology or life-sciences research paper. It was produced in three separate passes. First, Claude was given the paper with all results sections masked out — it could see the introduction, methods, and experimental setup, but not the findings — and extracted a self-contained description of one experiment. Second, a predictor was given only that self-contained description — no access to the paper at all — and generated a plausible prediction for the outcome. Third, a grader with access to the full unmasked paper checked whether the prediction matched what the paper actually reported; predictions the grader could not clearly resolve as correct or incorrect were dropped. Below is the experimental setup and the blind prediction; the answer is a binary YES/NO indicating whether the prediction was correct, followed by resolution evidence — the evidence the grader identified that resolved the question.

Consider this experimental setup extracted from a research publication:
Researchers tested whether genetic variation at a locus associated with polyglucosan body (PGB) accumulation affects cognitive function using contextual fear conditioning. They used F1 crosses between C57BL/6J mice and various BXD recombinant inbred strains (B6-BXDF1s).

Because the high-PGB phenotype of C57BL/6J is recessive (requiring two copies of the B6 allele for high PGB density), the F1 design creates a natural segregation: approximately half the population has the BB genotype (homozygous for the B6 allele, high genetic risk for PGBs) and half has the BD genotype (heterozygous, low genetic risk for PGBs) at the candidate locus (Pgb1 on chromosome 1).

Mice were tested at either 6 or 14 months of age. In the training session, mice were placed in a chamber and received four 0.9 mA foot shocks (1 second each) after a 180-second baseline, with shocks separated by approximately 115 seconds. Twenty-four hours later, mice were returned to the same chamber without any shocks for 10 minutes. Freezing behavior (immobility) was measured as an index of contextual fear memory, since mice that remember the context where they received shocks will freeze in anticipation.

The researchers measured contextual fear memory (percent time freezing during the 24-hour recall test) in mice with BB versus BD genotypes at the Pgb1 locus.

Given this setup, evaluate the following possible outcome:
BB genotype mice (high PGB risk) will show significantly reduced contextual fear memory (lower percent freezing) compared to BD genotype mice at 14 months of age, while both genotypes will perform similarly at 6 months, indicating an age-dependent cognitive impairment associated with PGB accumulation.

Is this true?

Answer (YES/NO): NO